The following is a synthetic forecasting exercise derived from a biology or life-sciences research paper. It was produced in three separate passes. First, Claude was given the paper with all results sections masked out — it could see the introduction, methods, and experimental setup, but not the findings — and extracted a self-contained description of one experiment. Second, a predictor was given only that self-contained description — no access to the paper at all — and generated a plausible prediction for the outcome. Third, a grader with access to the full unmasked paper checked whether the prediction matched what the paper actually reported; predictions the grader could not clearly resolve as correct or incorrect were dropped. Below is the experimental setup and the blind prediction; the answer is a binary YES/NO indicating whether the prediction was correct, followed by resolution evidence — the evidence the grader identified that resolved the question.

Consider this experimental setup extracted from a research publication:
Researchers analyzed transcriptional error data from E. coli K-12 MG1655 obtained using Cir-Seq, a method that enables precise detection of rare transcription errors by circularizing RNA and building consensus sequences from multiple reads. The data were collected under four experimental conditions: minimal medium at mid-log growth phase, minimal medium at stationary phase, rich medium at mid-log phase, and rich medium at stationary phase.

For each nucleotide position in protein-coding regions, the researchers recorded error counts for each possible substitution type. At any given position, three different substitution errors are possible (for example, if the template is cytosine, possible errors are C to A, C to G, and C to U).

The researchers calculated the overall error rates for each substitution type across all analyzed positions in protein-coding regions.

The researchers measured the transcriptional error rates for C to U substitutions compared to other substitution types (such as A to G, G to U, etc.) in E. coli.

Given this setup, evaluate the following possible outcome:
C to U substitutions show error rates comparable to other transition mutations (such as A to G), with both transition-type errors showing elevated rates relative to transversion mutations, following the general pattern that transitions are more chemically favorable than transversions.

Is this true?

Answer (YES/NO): NO